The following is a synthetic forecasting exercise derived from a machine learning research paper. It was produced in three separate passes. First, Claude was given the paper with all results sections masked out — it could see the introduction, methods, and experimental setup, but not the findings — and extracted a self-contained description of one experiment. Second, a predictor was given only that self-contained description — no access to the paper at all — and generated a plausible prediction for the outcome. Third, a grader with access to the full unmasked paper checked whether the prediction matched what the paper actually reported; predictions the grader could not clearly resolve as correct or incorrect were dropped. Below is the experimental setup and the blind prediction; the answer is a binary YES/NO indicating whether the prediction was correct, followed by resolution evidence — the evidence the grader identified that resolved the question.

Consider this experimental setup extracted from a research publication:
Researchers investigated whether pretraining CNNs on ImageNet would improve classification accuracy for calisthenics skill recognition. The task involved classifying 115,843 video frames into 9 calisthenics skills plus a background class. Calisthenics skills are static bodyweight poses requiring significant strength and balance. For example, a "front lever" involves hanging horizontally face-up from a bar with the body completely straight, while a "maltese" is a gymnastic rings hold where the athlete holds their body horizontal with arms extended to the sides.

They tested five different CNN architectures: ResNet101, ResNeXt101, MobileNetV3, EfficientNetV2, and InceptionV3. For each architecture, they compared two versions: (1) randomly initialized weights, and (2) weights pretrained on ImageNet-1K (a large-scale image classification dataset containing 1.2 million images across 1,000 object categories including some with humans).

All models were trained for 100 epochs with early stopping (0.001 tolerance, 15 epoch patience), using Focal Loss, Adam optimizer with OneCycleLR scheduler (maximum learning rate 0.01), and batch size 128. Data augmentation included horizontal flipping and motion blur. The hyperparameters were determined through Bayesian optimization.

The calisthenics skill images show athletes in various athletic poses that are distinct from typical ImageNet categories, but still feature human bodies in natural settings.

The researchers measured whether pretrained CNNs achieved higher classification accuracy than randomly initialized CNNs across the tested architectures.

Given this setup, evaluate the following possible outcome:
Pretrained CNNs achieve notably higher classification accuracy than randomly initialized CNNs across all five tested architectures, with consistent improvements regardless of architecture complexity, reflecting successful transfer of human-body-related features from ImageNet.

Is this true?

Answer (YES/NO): YES